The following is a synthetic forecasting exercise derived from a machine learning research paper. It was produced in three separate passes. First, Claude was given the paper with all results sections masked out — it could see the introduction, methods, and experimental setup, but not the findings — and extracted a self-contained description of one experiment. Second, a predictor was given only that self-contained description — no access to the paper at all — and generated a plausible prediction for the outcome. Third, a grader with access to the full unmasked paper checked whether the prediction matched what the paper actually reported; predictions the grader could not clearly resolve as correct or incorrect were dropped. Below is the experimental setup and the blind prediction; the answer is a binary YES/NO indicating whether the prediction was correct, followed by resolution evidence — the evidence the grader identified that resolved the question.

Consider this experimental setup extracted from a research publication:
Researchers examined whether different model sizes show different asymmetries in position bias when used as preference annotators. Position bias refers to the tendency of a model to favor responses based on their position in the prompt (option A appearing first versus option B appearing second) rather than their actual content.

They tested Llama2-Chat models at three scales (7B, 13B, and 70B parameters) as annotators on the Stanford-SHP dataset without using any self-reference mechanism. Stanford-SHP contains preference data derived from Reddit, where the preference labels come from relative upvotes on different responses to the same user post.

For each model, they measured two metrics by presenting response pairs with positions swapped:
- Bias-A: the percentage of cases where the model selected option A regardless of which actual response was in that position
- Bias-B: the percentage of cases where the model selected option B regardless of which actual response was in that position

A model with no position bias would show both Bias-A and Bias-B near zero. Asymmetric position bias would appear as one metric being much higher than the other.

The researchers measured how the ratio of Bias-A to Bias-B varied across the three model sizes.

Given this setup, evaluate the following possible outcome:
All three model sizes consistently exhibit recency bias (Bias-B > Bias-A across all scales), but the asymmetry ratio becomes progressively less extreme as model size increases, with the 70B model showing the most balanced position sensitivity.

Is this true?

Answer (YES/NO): NO